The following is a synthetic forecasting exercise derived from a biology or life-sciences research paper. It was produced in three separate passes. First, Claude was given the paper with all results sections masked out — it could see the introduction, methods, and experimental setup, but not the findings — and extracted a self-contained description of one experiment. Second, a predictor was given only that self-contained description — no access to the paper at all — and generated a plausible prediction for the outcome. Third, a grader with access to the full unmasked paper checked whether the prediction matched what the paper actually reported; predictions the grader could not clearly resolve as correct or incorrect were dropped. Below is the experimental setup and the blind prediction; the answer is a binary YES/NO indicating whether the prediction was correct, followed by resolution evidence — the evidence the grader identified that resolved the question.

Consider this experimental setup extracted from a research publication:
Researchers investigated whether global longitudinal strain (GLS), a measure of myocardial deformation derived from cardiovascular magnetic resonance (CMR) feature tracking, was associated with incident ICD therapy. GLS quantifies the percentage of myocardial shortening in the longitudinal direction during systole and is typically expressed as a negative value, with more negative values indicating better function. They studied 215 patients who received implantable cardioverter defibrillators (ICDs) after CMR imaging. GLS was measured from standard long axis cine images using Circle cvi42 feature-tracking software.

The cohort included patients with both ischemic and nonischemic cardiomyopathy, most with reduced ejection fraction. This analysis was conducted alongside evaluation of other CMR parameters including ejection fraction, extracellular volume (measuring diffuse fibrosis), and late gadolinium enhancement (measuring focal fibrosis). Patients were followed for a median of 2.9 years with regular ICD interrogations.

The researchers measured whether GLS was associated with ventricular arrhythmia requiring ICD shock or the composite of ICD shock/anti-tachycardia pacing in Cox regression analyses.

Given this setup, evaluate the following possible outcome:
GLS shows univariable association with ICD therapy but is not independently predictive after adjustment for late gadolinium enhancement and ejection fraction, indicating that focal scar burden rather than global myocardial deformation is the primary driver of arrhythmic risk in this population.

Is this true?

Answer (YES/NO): NO